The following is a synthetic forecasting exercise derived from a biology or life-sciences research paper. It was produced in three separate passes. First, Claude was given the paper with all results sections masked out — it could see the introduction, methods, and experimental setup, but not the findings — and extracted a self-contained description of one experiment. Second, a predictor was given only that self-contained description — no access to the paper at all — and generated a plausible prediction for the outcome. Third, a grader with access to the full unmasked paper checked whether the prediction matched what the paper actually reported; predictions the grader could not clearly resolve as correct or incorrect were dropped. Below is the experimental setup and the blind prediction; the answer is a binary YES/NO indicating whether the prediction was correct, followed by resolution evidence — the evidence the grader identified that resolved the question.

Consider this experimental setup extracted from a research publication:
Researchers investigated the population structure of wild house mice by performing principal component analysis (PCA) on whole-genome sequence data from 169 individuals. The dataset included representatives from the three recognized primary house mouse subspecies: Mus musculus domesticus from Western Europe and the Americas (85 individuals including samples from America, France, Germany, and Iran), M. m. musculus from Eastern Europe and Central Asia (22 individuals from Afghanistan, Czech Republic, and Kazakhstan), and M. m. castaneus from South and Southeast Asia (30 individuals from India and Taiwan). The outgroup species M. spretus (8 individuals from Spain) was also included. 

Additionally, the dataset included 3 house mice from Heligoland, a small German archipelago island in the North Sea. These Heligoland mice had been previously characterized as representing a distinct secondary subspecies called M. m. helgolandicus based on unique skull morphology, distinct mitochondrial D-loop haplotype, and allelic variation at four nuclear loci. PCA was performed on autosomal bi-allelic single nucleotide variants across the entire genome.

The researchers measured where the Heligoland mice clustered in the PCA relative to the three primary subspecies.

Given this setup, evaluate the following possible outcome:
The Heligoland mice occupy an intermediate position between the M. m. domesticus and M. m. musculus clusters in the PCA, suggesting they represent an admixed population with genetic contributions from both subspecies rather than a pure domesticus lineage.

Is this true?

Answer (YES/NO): NO